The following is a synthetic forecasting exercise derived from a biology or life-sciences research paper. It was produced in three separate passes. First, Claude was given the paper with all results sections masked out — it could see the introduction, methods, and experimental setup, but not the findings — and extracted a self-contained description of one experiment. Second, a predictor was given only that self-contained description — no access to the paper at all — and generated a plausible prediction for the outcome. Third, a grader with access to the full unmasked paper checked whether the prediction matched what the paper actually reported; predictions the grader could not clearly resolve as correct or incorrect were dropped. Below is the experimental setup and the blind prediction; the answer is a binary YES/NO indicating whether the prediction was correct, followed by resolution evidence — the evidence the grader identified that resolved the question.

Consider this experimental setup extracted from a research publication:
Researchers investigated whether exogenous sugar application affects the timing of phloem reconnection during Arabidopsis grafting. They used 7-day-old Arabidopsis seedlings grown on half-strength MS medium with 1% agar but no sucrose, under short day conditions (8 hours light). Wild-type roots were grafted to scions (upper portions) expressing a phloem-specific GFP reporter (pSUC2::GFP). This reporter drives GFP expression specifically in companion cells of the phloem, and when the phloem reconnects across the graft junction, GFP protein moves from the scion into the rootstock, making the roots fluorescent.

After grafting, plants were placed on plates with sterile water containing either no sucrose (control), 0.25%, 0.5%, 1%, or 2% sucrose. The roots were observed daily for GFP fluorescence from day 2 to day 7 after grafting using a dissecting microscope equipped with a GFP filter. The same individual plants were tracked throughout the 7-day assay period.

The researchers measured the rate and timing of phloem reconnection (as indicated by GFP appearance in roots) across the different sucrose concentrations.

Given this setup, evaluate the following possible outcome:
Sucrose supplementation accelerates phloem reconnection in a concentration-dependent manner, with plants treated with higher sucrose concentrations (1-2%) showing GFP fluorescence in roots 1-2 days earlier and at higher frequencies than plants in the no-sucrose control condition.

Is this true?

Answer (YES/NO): NO